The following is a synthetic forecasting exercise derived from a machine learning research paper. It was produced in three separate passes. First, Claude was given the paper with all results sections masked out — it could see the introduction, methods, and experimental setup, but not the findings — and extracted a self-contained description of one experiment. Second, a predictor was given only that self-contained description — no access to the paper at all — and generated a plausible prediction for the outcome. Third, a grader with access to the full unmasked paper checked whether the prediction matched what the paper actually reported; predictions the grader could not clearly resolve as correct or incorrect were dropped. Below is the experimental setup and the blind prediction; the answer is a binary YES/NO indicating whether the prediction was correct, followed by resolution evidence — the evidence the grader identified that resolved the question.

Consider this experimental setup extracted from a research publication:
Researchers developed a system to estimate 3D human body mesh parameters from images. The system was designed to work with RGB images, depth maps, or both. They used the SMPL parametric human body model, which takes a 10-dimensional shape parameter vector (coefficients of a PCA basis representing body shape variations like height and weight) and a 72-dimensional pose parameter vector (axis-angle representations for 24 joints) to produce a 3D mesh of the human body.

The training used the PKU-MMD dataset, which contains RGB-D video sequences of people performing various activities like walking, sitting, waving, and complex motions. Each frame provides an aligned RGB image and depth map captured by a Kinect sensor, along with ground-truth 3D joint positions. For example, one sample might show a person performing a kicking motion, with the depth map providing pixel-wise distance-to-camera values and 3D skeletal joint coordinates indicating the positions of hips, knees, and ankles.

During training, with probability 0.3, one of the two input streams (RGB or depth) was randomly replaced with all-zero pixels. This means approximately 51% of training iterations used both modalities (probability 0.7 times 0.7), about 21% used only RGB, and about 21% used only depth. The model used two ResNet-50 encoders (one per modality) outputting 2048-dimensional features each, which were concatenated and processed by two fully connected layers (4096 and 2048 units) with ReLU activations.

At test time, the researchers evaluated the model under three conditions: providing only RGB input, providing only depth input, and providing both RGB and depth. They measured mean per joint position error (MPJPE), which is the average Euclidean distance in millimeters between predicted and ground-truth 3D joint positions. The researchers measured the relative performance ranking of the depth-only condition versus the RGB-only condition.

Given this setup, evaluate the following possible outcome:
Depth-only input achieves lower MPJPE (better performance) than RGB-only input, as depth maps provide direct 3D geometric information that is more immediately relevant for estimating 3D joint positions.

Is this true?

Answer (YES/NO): NO